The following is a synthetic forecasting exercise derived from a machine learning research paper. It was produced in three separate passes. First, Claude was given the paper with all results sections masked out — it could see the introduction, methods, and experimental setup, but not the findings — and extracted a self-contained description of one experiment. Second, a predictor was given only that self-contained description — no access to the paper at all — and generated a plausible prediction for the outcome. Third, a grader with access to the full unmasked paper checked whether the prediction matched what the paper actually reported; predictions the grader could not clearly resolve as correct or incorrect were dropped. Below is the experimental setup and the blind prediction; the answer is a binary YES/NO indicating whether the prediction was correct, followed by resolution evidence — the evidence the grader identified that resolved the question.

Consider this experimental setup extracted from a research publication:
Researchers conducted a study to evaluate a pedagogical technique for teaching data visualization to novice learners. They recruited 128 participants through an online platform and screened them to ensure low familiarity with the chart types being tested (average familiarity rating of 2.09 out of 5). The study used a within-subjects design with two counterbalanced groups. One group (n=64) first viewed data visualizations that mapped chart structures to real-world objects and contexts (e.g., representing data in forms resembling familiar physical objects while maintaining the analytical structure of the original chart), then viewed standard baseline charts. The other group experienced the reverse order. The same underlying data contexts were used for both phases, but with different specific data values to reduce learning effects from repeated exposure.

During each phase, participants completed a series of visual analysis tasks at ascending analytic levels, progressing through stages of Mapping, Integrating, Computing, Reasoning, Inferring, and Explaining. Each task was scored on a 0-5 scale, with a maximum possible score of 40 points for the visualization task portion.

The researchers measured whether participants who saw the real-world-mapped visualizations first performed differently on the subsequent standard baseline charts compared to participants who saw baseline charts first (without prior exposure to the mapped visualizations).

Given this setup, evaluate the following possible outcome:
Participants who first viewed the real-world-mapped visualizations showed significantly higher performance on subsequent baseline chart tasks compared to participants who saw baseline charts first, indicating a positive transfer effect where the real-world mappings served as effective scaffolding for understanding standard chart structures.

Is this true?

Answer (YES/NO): YES